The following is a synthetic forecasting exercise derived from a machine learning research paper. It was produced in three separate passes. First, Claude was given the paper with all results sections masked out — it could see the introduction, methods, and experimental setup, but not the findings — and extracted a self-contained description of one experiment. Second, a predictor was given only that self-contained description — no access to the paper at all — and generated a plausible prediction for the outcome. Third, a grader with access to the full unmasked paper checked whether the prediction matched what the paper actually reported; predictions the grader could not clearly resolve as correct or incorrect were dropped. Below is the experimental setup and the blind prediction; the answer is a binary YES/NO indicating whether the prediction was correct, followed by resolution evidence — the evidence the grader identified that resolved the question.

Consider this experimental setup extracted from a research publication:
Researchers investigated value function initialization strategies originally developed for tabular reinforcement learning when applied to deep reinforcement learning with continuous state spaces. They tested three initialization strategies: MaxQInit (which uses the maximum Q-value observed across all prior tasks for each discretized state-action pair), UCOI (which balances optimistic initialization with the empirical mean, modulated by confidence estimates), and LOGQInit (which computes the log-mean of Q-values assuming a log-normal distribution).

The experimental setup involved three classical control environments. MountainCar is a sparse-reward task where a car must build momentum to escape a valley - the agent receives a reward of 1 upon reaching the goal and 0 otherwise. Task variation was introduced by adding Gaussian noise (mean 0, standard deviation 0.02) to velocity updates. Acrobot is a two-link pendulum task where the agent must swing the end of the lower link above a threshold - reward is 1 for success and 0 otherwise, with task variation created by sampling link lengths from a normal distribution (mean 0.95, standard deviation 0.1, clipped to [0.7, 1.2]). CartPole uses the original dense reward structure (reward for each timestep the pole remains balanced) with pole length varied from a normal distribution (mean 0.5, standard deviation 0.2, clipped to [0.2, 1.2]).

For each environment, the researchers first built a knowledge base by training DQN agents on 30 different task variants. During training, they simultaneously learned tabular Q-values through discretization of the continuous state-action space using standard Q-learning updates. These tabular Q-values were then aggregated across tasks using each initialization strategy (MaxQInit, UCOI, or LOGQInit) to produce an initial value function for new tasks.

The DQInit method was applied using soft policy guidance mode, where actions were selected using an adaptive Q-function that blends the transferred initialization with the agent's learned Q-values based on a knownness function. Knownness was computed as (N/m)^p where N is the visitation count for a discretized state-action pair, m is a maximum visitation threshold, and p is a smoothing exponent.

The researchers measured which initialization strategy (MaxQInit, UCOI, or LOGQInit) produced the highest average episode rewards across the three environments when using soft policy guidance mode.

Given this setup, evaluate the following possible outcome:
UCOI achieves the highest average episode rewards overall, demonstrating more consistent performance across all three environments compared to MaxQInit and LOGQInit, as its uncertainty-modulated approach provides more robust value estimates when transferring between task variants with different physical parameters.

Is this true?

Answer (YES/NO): NO